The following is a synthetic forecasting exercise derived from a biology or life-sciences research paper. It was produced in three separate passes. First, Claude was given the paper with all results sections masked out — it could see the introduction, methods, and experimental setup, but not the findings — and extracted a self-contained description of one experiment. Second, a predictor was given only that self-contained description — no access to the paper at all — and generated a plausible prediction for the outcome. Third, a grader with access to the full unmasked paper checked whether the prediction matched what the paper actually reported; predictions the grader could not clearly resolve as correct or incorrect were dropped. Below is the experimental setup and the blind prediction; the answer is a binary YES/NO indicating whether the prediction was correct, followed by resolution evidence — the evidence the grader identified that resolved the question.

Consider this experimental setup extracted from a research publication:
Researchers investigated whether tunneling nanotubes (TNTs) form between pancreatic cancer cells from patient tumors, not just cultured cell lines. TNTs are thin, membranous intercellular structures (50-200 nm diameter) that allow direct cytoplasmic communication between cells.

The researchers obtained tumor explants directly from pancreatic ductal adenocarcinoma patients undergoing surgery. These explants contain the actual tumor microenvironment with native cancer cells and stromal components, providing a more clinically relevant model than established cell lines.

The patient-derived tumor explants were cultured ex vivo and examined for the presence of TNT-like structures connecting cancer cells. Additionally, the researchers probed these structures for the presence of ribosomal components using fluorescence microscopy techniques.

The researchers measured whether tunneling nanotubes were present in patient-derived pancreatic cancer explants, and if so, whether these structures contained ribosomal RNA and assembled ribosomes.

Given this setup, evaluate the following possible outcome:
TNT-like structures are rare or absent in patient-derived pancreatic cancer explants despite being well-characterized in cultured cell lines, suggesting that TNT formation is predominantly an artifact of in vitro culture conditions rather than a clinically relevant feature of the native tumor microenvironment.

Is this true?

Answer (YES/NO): NO